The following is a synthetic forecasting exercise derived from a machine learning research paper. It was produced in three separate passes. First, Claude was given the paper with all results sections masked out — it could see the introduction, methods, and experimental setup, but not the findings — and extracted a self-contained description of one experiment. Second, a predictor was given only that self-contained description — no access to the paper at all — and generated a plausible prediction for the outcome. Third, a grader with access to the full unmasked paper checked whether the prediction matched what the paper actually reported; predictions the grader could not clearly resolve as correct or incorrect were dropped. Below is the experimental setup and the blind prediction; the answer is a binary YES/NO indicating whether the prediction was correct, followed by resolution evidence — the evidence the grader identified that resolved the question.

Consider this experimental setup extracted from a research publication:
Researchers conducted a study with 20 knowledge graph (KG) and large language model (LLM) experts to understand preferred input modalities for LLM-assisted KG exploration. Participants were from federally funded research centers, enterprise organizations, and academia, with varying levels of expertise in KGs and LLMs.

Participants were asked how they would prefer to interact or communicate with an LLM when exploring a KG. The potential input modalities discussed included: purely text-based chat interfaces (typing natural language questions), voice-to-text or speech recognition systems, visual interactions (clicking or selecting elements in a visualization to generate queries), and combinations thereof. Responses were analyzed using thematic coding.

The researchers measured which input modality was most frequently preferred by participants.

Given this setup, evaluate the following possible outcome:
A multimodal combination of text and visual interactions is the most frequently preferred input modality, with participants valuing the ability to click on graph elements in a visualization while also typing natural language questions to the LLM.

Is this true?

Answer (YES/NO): YES